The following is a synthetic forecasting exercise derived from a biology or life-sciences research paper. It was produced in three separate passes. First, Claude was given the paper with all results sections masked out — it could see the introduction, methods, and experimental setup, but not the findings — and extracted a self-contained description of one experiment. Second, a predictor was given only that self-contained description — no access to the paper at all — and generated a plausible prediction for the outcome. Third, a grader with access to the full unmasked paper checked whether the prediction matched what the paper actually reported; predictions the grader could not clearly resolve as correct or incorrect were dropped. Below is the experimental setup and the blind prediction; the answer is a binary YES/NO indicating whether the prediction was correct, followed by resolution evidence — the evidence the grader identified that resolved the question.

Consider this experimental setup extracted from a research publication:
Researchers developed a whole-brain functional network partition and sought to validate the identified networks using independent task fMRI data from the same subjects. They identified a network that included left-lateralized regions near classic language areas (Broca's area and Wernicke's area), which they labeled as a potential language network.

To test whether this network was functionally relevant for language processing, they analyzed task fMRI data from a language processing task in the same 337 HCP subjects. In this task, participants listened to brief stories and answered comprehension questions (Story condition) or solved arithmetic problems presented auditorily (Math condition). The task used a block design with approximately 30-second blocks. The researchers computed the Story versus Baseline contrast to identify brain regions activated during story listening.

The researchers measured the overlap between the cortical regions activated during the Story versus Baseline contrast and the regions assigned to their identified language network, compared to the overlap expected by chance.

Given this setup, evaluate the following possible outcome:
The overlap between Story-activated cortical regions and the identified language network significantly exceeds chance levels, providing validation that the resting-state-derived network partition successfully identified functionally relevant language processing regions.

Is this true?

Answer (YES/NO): YES